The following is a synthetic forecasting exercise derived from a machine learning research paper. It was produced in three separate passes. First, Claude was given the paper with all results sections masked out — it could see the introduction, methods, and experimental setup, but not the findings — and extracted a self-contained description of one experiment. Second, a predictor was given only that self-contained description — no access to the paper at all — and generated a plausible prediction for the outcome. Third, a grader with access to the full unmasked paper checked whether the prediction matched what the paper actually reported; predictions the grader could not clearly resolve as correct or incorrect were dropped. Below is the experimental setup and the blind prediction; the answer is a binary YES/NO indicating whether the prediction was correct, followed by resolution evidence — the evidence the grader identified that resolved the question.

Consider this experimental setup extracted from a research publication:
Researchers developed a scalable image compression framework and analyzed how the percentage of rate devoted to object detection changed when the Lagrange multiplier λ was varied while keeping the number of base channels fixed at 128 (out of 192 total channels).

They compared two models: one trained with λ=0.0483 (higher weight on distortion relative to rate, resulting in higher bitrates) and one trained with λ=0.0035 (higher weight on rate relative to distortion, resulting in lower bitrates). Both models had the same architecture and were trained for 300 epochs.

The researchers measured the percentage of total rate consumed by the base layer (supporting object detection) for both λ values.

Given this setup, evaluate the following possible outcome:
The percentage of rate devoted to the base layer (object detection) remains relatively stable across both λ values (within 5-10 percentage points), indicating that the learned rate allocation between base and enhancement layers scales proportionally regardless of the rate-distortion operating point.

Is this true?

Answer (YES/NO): NO